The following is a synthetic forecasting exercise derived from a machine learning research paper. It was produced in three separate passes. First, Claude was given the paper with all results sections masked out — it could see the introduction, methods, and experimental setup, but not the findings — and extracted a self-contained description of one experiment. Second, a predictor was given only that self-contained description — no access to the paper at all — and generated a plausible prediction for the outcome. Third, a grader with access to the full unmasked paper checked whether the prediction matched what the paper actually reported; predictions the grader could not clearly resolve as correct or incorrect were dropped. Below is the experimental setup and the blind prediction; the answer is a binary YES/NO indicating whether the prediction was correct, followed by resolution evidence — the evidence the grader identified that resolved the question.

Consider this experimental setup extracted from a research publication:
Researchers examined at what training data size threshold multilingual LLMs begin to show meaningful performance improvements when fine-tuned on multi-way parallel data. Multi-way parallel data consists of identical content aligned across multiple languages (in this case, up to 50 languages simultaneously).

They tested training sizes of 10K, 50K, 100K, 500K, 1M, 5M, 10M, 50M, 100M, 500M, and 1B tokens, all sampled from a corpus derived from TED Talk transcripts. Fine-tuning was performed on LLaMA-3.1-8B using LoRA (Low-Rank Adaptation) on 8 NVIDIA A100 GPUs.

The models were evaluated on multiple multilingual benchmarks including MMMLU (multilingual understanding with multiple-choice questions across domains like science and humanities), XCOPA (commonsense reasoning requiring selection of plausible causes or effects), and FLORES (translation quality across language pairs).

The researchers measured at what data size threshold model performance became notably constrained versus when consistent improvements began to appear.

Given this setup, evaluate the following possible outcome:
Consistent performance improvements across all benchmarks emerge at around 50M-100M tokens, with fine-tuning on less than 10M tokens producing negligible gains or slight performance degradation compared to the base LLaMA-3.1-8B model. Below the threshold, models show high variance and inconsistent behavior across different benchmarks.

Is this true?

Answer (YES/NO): NO